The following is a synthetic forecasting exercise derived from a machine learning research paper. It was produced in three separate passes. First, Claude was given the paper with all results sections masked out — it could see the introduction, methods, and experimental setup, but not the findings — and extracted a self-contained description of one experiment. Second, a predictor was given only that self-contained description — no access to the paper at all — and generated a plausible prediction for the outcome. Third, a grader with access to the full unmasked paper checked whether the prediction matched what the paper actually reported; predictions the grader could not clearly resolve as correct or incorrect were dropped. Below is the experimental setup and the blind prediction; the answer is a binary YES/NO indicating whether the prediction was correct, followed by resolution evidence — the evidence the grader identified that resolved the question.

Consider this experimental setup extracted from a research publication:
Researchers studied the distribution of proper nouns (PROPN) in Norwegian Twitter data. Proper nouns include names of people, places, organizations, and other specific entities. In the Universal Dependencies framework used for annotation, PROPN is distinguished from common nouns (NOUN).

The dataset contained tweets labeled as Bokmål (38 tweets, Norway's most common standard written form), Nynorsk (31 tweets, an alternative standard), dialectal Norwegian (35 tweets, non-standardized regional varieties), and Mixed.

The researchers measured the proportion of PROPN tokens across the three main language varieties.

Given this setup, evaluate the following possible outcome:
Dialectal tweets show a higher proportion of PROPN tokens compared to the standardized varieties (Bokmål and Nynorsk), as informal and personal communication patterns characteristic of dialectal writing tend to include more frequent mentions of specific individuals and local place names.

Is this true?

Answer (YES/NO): NO